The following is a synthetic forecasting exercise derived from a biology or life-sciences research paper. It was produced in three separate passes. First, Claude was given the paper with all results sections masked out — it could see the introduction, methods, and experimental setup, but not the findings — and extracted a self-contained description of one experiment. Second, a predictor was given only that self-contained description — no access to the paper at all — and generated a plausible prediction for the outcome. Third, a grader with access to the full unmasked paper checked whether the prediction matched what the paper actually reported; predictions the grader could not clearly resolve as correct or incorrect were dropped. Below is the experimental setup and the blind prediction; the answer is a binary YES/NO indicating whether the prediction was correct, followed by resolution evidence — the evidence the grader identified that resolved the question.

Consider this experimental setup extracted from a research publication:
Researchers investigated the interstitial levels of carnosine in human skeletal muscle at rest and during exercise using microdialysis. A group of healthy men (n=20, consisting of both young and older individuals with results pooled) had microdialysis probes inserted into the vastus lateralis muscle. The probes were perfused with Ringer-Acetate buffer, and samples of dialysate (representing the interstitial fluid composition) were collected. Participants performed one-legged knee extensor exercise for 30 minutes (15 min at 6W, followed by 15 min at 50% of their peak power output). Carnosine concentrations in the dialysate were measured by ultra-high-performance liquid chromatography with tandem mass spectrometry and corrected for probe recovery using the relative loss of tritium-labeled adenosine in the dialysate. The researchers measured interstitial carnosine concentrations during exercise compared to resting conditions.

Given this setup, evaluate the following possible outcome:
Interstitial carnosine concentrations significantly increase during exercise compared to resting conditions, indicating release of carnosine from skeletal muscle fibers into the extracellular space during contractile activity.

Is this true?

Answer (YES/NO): NO